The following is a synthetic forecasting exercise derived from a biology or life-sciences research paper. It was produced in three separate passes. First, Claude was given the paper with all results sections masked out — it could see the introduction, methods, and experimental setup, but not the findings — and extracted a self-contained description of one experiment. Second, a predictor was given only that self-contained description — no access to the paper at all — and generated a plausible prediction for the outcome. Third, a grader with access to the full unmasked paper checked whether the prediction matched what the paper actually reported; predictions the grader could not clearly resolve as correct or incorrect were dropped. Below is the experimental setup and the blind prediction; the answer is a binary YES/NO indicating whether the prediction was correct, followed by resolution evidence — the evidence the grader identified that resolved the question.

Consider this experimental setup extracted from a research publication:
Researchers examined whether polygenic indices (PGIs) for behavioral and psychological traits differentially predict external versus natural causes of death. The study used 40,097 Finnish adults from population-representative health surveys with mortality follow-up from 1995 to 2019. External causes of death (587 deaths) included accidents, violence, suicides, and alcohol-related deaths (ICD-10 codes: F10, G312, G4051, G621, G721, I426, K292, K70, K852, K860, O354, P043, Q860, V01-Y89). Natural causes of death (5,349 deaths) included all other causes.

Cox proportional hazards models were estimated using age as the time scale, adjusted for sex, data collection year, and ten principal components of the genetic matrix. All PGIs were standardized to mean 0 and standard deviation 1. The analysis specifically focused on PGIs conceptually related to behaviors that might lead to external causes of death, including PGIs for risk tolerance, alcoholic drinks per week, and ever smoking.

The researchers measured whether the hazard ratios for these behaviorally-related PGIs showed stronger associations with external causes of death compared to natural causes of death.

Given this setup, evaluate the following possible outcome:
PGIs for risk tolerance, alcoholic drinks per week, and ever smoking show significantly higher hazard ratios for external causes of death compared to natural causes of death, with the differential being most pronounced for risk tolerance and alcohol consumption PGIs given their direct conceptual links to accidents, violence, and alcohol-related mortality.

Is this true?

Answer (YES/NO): NO